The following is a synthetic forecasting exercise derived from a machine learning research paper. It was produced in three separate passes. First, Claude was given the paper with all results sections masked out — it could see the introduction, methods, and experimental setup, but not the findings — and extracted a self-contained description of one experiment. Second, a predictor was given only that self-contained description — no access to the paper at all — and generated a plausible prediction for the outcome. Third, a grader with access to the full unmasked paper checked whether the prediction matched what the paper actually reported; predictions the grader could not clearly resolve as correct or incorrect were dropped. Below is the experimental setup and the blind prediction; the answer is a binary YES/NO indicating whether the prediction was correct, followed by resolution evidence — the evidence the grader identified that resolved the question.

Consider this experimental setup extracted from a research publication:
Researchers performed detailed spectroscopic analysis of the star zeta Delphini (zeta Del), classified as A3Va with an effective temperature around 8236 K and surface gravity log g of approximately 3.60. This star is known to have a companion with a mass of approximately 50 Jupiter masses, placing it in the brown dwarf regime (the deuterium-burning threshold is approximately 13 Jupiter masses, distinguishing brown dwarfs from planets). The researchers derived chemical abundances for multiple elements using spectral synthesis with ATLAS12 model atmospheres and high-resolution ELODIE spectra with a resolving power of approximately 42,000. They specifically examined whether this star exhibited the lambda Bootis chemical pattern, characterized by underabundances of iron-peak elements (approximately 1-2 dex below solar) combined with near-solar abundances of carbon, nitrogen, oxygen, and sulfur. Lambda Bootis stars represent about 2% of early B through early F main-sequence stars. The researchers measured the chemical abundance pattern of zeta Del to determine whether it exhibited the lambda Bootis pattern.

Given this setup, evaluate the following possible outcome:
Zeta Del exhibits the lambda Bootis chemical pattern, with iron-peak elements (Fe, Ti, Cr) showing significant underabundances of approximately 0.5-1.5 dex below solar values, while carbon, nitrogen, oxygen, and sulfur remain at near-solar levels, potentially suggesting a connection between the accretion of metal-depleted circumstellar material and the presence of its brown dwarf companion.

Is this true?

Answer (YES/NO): YES